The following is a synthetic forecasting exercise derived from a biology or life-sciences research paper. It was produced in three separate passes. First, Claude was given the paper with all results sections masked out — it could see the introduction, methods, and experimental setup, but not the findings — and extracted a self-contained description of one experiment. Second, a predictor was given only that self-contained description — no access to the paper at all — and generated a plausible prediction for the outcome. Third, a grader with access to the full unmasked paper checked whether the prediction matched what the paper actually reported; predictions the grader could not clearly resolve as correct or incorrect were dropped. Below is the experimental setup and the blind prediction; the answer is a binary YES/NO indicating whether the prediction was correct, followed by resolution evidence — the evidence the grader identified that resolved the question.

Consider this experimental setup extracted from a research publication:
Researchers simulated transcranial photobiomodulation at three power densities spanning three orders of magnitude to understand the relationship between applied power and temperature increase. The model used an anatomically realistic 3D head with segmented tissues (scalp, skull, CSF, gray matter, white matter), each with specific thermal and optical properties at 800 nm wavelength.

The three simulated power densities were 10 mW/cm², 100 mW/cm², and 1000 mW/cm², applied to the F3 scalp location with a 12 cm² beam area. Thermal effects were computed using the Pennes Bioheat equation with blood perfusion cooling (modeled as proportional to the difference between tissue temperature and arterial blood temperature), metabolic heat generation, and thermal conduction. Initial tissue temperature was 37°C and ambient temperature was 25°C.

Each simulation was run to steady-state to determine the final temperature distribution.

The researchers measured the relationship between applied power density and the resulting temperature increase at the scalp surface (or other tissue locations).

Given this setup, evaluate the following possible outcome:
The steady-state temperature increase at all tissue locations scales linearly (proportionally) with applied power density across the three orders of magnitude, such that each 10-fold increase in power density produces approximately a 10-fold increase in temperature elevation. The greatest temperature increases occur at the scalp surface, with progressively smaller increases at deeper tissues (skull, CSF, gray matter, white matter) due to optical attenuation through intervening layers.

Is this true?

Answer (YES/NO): NO